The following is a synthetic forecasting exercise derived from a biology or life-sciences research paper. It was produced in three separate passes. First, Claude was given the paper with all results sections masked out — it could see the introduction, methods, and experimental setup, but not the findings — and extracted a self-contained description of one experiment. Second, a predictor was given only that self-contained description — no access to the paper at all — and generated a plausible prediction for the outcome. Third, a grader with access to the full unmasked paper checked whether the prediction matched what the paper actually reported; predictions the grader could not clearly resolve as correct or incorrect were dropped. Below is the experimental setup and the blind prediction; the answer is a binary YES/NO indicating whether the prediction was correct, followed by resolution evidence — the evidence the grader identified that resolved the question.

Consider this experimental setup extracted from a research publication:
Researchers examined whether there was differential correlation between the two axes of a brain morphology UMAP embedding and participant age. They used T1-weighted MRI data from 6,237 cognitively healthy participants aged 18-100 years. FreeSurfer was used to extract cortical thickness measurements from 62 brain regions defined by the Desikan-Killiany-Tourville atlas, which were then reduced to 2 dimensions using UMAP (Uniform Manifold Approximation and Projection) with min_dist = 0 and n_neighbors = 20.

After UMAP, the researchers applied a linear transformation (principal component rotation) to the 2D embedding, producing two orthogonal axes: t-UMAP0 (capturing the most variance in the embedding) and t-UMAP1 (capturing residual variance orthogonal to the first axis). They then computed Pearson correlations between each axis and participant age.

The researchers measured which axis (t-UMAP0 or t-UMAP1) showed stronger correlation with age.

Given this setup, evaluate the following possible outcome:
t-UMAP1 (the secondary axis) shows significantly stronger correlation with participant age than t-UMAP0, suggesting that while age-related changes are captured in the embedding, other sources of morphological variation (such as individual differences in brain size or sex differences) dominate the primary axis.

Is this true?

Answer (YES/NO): NO